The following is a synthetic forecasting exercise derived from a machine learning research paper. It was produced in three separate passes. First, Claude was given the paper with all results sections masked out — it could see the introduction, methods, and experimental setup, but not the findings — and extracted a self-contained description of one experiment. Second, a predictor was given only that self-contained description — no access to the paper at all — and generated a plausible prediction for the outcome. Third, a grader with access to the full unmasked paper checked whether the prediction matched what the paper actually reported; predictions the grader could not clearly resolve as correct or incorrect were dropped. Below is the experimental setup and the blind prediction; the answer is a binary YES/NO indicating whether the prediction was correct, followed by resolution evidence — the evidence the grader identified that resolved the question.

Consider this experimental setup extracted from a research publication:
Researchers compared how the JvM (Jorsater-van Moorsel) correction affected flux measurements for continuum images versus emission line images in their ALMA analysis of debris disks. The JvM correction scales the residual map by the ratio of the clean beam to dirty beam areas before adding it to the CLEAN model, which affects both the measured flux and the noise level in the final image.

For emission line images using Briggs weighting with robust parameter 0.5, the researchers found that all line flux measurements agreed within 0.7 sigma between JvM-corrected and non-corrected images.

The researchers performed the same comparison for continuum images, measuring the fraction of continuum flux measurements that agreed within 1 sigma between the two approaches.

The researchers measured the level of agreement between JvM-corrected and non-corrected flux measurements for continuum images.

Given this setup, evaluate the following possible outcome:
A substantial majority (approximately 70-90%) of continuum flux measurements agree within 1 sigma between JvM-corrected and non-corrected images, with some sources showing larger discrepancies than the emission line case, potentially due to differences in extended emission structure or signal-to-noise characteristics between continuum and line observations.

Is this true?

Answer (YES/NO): YES